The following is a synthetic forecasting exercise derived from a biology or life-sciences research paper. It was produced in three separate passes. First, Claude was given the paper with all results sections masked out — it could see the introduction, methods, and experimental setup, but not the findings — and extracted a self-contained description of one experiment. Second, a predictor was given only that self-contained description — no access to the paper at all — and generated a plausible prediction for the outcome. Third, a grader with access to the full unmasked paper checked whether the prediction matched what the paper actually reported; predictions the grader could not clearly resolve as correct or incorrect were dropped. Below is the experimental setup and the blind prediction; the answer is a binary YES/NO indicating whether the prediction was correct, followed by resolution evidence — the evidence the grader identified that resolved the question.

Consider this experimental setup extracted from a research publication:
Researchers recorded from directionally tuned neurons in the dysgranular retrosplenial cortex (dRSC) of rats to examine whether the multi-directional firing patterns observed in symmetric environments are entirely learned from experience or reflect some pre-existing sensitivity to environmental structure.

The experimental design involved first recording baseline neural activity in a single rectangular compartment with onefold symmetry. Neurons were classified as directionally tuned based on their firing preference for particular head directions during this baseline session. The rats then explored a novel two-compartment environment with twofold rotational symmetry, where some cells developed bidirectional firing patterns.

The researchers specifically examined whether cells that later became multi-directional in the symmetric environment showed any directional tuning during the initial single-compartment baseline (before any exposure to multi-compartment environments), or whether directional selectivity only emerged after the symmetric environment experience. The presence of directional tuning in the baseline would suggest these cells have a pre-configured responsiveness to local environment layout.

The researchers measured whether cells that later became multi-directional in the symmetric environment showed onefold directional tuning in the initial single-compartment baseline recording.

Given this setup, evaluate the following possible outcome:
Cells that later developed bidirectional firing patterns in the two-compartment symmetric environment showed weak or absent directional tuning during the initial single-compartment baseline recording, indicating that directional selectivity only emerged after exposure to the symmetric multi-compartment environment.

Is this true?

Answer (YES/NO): NO